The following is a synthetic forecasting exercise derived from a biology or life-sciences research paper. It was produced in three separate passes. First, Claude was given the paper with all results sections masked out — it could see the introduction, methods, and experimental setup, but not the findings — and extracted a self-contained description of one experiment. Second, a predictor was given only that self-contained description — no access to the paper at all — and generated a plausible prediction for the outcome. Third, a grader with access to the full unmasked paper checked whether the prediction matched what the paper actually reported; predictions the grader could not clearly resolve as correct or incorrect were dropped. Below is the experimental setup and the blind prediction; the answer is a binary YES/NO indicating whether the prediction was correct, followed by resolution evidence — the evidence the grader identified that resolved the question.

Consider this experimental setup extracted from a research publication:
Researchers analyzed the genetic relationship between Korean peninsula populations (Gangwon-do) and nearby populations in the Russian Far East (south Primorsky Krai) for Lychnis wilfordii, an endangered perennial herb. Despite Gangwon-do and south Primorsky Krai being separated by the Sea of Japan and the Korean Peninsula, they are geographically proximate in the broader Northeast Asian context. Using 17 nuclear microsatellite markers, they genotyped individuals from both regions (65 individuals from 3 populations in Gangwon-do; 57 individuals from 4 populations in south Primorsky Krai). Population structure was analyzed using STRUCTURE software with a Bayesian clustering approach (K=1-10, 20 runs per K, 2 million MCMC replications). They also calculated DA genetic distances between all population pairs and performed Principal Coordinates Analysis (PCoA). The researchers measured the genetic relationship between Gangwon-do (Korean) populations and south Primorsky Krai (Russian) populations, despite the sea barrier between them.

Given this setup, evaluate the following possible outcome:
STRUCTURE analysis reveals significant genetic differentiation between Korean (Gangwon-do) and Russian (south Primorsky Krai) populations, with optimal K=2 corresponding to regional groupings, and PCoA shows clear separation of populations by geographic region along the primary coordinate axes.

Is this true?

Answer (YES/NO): NO